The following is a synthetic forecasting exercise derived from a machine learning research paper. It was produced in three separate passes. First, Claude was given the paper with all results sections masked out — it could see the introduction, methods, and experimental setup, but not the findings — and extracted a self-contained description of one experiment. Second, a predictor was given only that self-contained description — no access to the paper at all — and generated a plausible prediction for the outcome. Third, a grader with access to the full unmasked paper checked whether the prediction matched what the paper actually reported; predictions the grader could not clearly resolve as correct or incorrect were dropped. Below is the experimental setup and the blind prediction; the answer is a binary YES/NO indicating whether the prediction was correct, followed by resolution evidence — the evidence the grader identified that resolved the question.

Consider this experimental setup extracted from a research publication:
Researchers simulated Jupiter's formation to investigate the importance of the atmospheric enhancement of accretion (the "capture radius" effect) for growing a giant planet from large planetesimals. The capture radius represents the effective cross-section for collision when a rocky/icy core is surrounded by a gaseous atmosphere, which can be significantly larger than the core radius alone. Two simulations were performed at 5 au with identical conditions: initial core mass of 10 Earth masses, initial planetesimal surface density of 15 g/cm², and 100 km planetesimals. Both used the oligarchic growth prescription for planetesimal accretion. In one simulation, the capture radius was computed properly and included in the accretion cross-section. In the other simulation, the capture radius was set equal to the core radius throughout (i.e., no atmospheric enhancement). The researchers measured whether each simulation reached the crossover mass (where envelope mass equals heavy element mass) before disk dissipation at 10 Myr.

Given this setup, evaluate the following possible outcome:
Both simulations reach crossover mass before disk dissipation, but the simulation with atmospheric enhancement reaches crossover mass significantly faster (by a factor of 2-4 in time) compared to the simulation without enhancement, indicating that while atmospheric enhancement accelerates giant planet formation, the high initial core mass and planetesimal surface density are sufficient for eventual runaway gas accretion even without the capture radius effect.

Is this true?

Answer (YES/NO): NO